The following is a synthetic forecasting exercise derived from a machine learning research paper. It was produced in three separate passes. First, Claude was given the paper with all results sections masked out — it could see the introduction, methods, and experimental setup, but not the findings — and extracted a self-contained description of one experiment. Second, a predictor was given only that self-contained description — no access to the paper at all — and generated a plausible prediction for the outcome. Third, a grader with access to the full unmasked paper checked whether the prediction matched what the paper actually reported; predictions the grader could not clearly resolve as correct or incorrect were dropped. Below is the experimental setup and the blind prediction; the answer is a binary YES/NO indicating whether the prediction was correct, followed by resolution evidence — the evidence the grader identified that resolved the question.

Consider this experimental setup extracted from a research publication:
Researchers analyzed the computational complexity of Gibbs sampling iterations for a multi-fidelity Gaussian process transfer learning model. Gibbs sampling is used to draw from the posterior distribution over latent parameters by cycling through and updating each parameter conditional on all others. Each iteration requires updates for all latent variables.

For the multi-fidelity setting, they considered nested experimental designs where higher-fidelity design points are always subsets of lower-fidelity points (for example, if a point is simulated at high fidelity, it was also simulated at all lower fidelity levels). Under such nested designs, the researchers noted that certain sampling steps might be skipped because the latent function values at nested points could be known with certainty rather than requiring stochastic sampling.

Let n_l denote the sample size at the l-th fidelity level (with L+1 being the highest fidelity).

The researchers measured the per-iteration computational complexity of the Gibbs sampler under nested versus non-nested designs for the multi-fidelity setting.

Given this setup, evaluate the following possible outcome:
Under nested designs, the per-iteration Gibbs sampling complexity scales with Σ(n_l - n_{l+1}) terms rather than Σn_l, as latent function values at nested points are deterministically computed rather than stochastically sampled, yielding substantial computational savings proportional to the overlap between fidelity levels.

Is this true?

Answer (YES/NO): NO